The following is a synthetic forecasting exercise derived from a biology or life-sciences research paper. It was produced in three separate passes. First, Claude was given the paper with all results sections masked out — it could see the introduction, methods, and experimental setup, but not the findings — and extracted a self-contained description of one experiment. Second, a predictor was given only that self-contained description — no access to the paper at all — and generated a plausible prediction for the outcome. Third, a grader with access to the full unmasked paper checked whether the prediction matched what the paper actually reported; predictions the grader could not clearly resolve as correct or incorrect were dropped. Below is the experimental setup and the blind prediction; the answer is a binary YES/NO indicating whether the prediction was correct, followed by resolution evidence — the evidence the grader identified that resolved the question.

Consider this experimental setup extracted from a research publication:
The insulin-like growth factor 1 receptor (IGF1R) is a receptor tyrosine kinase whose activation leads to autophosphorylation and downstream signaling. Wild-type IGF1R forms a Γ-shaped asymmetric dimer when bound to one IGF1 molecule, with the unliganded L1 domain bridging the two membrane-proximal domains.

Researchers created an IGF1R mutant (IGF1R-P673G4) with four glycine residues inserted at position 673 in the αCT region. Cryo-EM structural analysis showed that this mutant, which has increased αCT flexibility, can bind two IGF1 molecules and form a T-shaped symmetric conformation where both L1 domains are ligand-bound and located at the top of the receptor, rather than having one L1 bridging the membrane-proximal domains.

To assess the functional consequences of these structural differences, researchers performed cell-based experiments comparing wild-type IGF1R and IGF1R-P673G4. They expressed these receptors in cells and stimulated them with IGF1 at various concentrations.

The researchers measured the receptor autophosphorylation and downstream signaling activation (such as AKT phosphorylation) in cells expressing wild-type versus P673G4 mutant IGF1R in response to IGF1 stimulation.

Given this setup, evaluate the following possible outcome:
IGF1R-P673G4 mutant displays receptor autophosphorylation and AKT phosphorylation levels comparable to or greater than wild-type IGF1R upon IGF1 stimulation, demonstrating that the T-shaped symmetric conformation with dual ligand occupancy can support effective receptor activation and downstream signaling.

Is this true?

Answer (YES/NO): NO